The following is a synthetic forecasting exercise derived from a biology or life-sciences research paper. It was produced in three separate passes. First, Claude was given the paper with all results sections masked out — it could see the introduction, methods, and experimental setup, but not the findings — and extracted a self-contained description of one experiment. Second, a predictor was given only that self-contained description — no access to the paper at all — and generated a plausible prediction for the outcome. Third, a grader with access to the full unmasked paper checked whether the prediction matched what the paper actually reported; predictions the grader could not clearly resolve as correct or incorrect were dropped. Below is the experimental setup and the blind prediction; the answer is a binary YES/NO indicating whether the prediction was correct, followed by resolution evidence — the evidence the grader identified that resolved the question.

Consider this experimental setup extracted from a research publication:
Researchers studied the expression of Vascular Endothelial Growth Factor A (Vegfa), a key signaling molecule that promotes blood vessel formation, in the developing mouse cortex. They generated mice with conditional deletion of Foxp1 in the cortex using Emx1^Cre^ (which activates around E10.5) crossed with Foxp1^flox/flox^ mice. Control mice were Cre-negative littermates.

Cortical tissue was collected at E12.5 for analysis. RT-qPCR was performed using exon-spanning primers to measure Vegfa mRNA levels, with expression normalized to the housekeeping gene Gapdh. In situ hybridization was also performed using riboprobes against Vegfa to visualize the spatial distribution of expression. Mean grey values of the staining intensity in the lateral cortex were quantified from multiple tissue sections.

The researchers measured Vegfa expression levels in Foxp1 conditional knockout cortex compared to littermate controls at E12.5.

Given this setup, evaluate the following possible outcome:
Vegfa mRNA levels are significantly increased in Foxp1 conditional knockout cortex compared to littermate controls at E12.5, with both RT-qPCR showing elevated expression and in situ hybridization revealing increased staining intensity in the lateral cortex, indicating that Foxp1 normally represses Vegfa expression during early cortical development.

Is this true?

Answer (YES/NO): NO